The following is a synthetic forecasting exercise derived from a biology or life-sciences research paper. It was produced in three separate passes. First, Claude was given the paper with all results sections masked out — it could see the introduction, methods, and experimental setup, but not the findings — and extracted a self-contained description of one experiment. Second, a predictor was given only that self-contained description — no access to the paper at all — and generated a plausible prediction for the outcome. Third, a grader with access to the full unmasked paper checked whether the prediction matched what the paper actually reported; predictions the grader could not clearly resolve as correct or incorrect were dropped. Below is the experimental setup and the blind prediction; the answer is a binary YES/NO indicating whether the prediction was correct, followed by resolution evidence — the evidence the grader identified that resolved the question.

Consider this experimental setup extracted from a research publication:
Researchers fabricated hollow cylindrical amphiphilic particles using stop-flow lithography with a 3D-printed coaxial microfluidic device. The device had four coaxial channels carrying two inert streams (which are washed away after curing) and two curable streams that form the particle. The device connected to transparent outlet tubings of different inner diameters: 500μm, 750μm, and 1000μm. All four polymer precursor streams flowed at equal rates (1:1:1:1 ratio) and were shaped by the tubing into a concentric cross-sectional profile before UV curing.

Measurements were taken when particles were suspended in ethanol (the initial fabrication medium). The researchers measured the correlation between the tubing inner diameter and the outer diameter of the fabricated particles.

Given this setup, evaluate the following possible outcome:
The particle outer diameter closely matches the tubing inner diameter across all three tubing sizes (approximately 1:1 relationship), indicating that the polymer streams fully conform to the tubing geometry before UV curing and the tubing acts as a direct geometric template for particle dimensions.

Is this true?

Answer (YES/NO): NO